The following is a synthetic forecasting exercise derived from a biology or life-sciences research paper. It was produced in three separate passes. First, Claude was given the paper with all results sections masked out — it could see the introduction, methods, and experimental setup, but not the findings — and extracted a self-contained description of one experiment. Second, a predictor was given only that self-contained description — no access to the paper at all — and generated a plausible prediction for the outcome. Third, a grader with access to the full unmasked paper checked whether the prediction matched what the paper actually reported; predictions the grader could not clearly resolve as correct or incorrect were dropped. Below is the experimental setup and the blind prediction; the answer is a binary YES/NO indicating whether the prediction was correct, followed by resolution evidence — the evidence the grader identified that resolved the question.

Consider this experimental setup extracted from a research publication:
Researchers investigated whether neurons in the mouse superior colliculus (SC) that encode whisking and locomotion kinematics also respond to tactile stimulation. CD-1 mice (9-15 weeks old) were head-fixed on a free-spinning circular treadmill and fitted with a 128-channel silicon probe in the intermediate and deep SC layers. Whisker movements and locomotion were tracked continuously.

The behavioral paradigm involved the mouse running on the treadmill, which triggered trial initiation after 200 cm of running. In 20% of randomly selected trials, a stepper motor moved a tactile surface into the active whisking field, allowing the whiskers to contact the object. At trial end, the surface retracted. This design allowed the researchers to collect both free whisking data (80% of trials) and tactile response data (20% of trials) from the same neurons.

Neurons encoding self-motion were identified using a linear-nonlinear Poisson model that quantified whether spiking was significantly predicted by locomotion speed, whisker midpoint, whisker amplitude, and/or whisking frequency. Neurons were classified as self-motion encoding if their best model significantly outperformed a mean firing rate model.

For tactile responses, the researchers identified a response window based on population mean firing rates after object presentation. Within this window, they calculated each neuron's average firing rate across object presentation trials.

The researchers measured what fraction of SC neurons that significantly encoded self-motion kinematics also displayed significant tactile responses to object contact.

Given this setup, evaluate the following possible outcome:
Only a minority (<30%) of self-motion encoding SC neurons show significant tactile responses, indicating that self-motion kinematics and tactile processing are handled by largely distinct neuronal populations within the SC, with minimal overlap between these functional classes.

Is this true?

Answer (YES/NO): NO